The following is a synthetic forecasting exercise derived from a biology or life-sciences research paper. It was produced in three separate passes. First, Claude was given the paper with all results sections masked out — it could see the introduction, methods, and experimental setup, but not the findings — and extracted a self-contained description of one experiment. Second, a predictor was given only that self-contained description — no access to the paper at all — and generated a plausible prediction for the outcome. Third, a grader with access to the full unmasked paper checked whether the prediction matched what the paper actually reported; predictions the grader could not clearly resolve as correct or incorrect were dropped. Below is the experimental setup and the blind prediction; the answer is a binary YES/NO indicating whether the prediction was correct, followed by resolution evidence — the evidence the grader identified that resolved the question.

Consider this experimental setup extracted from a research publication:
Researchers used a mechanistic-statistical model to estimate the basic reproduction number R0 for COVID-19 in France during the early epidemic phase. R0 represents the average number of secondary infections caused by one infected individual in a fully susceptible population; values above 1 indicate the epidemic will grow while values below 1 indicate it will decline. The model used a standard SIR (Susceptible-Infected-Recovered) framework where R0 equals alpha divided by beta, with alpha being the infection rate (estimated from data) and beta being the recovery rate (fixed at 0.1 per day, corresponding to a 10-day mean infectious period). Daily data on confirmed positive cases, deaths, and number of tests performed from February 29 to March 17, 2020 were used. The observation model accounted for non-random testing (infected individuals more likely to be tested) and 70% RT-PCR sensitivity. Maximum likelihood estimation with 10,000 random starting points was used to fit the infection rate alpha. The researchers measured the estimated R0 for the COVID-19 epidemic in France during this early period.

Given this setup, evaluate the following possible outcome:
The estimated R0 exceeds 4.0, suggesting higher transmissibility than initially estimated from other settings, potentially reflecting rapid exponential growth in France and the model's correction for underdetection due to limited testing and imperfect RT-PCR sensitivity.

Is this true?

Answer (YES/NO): NO